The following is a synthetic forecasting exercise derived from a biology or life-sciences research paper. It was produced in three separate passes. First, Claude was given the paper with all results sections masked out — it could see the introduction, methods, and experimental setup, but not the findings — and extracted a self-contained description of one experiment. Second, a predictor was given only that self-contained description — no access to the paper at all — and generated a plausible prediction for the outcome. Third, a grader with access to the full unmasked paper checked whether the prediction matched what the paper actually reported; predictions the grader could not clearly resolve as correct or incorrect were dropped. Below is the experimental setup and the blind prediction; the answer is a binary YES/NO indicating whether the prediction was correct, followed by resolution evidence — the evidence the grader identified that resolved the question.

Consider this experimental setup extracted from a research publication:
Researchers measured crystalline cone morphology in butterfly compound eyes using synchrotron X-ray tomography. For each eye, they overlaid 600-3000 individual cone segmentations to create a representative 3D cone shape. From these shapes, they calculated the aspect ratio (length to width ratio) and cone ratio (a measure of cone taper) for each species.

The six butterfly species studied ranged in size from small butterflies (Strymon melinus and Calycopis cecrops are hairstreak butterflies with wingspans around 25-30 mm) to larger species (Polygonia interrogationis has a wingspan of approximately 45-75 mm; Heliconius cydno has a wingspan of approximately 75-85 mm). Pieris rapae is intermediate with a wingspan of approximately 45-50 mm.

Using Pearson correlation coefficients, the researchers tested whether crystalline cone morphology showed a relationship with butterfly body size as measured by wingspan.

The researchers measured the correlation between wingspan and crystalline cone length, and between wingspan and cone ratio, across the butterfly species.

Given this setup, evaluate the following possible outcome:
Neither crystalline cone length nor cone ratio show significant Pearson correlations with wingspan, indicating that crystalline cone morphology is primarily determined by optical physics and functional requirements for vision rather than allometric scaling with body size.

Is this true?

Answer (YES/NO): NO